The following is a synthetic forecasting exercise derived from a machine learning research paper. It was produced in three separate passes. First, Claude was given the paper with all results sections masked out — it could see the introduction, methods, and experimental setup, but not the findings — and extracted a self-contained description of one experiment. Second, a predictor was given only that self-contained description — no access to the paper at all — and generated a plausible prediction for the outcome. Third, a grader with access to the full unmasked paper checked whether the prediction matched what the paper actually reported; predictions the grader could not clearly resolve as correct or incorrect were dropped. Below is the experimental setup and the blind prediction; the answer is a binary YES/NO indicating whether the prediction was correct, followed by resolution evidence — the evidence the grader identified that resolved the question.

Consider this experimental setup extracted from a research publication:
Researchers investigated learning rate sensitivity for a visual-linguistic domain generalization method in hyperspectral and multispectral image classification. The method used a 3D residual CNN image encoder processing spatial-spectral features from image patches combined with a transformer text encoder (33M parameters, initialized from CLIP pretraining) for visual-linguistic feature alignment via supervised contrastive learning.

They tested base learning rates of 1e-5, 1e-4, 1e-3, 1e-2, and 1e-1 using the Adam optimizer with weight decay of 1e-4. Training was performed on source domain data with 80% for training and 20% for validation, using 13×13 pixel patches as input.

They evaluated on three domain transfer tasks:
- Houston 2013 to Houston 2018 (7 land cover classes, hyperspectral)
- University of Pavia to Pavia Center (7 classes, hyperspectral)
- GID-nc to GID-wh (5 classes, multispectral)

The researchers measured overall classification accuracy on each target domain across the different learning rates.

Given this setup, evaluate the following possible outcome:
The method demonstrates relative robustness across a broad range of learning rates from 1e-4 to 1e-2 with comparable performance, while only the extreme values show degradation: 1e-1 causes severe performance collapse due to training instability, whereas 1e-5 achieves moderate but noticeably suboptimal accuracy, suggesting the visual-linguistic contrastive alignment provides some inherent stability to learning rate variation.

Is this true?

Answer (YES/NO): NO